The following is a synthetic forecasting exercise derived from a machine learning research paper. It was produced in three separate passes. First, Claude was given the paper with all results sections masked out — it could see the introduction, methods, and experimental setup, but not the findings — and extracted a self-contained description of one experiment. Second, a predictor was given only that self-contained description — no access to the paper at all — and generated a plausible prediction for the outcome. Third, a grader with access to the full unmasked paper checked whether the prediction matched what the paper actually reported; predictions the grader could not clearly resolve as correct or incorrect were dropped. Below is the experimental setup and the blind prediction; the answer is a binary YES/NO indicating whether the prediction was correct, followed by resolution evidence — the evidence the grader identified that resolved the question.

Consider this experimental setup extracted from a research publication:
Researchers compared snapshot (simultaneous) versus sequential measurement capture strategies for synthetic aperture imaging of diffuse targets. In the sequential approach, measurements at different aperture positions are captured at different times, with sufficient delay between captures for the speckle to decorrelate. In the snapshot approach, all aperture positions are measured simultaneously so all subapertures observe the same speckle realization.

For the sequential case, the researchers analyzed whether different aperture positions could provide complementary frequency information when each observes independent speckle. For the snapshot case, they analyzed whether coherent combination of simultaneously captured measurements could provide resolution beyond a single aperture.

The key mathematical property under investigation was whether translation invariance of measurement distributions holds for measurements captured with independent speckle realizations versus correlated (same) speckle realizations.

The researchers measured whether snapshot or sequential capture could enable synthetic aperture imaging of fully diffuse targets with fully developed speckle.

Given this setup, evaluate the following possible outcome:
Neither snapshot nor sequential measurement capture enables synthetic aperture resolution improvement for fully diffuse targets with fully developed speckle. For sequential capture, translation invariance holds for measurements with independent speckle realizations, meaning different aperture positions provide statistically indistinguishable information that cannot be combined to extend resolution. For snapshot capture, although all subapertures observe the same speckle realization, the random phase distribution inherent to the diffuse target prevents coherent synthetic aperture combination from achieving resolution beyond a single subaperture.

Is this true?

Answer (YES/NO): NO